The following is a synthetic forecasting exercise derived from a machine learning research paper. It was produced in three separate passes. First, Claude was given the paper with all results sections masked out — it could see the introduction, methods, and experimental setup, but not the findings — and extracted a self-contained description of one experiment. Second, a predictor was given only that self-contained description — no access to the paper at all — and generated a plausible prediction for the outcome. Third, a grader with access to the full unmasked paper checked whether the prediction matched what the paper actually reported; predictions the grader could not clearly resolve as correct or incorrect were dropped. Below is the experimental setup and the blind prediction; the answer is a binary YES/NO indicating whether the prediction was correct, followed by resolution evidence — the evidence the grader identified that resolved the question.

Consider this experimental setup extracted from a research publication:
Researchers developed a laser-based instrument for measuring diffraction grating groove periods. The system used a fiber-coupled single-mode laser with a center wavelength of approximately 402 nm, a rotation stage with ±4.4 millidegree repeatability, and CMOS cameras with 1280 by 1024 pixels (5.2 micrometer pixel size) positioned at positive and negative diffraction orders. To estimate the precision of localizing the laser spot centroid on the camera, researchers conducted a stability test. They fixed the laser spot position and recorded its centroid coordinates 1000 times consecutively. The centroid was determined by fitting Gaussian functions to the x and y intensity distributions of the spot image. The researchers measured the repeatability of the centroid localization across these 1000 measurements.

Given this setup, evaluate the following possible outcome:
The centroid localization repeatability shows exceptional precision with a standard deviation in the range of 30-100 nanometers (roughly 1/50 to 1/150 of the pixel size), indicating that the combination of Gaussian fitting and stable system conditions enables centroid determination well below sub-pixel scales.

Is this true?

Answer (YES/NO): NO